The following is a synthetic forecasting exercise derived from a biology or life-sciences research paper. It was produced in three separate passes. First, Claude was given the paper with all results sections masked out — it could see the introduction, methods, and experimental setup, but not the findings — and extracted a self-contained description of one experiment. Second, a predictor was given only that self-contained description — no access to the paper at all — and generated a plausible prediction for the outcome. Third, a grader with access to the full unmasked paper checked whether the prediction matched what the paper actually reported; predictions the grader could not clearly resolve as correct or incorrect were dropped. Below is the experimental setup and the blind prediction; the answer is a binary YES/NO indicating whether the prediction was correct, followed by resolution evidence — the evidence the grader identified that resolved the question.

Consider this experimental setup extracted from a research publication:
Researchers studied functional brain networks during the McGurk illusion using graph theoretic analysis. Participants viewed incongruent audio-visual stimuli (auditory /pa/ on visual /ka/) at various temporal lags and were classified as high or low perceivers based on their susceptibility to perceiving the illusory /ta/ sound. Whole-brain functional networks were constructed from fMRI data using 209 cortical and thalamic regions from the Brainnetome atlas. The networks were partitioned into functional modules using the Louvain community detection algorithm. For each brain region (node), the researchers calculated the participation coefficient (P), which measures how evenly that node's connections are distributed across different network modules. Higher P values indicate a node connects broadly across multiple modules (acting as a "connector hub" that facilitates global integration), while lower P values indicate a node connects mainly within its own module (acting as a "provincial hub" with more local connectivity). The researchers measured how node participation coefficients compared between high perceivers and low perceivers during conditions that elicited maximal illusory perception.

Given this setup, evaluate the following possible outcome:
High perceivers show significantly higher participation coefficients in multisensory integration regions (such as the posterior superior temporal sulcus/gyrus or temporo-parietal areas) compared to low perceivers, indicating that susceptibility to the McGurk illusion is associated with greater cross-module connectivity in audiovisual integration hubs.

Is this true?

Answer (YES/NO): NO